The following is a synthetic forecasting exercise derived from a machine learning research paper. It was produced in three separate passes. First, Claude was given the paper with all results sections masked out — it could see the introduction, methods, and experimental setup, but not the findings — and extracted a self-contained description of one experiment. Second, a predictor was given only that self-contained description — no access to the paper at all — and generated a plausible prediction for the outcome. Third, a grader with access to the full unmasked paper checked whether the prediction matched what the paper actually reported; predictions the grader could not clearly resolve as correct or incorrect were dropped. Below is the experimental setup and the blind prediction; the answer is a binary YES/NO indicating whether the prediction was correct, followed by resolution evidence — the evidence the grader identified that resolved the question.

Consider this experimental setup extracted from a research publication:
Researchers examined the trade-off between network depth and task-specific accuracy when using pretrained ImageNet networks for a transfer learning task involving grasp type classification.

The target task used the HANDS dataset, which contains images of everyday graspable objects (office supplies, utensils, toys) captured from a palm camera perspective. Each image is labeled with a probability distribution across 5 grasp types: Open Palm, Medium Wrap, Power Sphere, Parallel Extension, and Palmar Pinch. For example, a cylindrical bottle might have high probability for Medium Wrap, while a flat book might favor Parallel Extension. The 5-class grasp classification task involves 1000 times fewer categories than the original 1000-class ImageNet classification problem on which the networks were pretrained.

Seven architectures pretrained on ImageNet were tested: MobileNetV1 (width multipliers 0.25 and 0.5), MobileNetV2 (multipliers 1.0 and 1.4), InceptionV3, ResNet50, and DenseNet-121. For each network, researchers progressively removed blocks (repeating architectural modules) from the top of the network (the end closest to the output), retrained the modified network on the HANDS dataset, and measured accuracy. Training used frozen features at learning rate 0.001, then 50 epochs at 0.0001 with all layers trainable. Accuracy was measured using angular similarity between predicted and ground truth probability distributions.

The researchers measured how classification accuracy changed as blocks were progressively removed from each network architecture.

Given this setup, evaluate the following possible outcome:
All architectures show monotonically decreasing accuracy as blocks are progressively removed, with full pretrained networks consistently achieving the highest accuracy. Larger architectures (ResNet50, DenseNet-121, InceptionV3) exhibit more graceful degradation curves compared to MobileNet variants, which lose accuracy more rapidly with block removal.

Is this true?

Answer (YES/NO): YES